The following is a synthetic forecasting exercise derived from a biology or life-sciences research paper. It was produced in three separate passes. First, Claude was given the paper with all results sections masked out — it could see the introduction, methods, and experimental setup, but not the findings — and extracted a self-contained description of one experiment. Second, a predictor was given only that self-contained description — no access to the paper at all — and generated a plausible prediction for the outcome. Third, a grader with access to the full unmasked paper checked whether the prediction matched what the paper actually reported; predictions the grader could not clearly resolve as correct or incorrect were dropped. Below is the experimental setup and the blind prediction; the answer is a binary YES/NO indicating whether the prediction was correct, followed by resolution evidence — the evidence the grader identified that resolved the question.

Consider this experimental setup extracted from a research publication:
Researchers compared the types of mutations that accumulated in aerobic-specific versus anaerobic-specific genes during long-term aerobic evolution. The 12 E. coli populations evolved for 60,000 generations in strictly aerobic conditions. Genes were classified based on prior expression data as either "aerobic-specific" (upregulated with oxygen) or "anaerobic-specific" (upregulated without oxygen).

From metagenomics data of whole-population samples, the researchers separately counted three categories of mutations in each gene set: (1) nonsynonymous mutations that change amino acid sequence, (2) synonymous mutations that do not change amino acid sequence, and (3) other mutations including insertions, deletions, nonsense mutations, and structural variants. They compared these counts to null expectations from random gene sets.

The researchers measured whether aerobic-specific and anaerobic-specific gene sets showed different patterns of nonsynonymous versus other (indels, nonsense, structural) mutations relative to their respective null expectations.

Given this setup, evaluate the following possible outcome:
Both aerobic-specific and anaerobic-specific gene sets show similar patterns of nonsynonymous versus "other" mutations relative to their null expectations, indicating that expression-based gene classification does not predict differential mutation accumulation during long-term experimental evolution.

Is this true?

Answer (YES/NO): NO